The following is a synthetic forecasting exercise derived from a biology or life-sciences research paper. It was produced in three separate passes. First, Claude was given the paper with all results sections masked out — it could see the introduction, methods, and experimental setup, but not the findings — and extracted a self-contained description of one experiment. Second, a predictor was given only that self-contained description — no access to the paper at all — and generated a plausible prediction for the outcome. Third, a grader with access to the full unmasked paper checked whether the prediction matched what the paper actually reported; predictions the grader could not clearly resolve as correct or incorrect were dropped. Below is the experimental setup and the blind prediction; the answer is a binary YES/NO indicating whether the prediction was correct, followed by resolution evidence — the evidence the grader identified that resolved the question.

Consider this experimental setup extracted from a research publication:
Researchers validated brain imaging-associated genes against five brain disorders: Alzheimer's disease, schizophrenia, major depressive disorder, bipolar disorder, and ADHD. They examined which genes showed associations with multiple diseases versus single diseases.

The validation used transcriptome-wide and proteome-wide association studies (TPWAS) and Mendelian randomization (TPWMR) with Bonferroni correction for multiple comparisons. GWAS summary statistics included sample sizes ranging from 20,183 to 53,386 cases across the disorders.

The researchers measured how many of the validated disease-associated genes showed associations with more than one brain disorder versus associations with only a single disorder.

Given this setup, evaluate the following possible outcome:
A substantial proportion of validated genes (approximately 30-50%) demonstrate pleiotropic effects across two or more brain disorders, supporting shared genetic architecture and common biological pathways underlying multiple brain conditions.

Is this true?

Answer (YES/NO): YES